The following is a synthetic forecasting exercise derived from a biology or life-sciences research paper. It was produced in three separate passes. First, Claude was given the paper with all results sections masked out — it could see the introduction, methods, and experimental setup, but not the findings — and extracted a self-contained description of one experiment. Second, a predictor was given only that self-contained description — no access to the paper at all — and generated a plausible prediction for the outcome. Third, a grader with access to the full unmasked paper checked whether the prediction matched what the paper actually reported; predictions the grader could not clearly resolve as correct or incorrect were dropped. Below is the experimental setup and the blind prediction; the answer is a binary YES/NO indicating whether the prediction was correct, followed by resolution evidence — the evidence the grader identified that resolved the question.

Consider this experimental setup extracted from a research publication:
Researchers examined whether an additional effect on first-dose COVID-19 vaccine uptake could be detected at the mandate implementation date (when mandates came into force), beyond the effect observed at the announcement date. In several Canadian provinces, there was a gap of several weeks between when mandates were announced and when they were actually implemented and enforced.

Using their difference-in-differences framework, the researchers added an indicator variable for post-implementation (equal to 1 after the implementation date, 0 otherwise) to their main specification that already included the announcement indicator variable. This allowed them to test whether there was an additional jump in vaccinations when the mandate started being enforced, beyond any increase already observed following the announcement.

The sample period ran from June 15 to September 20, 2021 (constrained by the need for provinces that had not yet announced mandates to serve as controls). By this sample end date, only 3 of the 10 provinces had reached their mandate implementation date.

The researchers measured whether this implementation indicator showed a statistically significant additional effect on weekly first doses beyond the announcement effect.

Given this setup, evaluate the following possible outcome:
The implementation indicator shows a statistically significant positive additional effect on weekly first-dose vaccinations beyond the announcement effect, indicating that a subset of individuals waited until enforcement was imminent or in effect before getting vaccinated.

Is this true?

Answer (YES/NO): NO